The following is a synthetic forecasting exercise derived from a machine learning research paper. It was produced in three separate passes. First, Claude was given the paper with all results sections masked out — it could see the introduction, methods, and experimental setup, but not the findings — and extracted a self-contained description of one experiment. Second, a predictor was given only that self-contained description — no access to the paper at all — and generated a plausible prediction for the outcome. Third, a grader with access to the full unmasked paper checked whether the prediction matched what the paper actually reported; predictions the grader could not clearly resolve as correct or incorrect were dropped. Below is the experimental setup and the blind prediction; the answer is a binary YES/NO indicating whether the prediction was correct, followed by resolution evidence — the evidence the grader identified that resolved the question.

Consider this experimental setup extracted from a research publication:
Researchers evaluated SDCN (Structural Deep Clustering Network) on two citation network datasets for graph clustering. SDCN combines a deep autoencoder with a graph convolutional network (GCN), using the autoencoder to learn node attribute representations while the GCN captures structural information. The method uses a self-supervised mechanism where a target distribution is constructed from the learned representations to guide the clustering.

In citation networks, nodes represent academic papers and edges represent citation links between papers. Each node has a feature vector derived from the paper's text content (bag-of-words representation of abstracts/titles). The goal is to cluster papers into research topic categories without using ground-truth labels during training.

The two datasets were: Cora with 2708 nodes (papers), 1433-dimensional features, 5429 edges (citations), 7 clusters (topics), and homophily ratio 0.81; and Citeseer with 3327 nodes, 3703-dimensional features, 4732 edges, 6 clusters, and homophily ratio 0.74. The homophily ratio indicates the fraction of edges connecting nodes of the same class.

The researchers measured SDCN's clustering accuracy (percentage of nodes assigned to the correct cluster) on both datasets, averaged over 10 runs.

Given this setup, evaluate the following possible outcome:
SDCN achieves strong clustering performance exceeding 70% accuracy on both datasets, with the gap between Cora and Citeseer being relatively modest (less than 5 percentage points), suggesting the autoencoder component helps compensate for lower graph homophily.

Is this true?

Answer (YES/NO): NO